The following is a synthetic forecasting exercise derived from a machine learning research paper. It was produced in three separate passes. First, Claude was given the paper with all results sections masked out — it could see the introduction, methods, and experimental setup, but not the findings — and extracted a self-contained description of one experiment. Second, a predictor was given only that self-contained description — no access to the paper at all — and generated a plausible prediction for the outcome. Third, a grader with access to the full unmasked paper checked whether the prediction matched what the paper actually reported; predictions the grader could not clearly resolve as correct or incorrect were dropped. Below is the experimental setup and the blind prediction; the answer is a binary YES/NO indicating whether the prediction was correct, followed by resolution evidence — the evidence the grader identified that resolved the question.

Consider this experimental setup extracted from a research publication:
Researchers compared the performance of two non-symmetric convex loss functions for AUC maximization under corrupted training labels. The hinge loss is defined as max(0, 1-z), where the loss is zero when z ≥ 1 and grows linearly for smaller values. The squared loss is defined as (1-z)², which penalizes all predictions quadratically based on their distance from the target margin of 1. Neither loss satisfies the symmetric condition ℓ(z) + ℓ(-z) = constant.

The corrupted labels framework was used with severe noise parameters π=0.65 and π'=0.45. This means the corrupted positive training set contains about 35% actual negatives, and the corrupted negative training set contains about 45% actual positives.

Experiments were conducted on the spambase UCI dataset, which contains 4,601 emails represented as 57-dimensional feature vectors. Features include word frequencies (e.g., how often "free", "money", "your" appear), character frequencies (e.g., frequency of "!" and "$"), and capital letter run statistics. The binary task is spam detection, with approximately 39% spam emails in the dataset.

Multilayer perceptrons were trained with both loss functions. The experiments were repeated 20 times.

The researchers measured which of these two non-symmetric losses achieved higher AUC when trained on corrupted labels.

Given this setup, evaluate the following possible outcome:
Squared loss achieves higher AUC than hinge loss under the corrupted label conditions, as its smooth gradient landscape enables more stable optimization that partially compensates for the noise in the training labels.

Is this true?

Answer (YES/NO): NO